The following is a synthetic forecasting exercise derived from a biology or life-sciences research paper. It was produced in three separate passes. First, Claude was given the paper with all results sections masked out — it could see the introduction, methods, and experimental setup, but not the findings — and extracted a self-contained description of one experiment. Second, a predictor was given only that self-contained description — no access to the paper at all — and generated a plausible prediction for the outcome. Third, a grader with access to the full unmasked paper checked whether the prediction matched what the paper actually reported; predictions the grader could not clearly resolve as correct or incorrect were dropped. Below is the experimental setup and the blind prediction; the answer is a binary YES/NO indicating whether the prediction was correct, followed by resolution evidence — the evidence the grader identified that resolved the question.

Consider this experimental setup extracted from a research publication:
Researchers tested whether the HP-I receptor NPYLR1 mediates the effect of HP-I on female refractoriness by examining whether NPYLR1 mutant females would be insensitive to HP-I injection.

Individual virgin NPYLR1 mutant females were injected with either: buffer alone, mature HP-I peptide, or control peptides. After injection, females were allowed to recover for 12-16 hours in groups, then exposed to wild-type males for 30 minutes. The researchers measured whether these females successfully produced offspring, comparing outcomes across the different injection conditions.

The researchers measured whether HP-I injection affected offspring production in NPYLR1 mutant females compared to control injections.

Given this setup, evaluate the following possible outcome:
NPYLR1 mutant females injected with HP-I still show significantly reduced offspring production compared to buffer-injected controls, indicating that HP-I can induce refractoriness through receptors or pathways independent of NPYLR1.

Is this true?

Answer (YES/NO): NO